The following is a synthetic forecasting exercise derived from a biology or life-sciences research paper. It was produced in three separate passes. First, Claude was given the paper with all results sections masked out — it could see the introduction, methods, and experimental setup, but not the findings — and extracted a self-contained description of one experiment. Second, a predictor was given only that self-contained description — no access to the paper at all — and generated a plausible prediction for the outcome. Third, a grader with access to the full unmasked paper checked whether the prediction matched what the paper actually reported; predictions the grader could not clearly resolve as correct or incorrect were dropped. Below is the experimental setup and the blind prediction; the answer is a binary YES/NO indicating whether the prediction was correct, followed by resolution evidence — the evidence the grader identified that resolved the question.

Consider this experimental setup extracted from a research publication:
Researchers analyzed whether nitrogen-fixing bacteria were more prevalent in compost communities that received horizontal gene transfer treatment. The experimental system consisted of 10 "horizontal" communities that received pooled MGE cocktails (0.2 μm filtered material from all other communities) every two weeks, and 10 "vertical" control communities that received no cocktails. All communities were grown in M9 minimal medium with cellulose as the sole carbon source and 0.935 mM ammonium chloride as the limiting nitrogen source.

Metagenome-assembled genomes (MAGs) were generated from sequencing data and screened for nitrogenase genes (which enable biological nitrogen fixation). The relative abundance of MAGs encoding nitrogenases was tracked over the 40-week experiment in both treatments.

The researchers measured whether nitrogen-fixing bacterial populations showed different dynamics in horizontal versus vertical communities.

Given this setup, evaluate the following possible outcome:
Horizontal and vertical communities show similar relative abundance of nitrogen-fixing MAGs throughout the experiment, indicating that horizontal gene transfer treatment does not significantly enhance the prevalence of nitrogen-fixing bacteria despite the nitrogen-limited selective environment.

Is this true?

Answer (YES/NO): NO